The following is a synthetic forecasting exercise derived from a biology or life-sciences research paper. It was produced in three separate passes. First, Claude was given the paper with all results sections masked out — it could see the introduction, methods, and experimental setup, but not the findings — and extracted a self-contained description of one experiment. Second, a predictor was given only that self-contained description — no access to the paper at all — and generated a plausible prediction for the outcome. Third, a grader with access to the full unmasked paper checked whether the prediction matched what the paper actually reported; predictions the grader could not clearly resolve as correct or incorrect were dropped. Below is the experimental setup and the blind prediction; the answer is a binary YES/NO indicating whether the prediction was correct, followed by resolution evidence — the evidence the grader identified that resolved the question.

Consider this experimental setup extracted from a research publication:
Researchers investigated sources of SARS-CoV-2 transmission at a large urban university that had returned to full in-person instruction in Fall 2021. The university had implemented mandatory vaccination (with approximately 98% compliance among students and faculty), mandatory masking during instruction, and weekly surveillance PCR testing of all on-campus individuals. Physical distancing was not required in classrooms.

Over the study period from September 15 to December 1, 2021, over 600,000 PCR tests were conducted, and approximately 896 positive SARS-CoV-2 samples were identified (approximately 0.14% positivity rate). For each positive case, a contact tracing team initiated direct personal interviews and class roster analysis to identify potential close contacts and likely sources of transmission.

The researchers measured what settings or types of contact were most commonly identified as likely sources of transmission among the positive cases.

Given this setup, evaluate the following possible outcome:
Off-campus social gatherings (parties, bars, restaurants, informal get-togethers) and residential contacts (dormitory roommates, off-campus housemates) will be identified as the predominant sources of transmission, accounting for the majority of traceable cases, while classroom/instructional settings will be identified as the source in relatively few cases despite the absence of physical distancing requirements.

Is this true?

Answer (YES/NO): YES